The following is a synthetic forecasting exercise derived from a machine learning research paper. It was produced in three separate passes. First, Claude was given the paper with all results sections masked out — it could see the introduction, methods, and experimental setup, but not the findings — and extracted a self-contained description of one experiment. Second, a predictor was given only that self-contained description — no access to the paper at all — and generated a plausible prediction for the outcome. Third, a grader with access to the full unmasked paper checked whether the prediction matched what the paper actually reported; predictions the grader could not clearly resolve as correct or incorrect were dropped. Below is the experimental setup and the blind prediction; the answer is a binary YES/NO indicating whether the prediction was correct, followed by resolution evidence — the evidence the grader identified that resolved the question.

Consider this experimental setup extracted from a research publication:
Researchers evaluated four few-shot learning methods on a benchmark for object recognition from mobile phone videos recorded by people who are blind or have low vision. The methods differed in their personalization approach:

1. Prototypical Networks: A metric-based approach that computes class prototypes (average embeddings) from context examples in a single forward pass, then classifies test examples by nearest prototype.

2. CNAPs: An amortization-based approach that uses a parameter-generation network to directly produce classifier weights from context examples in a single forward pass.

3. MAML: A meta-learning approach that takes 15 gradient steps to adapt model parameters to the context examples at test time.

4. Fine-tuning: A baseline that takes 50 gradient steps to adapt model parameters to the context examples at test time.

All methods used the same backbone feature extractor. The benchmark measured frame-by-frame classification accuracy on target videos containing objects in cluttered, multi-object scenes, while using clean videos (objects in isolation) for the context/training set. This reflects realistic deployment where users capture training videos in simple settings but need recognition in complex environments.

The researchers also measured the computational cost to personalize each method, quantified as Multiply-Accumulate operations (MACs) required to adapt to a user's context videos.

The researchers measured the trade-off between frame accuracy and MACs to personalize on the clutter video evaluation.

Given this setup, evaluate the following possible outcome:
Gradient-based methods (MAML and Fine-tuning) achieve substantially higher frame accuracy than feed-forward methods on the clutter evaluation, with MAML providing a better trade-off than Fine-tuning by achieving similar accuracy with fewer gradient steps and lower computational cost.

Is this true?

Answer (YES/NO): NO